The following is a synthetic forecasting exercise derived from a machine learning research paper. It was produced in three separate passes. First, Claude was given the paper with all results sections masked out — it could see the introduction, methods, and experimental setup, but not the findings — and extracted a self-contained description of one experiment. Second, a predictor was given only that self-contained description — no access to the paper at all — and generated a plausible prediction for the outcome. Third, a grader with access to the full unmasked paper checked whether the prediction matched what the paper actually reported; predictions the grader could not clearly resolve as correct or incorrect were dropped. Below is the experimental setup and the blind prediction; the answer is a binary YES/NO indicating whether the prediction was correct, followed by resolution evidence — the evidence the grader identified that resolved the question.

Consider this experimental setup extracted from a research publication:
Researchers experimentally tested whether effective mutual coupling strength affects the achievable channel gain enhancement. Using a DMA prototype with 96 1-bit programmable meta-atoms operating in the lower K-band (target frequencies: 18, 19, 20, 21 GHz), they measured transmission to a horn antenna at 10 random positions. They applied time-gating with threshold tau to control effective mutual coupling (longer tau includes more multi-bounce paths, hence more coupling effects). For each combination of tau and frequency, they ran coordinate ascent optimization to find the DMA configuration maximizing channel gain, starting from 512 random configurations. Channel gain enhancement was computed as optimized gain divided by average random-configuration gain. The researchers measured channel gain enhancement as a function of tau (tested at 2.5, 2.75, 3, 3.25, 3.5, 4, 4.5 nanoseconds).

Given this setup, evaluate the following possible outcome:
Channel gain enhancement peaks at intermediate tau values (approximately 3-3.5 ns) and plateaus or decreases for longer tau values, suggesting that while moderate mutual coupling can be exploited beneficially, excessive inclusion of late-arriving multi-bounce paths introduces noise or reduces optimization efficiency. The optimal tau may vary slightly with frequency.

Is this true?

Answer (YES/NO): NO